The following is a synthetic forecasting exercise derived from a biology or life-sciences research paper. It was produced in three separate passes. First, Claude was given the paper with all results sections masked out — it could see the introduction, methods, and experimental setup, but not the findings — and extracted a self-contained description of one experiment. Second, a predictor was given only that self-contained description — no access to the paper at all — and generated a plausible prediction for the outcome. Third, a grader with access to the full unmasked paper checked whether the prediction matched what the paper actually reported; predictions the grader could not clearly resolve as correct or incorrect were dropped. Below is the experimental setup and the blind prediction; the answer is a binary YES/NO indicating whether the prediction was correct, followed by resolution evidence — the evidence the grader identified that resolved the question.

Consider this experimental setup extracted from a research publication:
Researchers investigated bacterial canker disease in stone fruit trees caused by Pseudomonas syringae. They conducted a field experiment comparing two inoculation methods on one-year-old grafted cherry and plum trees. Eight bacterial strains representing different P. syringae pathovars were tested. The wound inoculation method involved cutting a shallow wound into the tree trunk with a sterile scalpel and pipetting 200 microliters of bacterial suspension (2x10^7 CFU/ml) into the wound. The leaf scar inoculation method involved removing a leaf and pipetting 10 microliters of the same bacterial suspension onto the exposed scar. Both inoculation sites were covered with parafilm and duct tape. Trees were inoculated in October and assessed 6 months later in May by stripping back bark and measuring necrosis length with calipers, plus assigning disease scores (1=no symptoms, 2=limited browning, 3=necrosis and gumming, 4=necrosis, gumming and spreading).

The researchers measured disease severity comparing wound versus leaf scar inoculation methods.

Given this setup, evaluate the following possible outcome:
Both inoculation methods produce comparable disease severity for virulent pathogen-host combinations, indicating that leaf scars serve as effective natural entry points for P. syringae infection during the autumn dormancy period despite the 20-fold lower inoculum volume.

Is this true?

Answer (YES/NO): NO